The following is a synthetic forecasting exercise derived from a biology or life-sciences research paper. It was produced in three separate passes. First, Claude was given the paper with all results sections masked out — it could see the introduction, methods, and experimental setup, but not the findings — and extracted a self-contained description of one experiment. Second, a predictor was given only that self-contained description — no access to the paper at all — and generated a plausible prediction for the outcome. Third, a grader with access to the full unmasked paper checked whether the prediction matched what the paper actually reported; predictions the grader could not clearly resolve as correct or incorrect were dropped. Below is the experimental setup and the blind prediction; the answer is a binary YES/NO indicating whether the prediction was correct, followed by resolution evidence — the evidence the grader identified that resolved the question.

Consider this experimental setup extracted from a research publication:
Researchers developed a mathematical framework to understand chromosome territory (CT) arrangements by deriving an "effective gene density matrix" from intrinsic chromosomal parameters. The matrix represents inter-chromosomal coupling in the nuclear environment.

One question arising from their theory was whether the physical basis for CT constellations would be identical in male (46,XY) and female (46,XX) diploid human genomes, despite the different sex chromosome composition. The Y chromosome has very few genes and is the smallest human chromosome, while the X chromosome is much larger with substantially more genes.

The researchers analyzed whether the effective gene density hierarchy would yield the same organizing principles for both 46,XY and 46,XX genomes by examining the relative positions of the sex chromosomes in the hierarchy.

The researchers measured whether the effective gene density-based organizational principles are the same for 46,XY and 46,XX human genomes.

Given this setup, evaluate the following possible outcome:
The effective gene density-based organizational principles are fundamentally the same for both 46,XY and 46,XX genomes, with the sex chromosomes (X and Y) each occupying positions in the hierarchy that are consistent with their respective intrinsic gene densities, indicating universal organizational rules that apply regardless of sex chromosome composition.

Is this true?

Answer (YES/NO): YES